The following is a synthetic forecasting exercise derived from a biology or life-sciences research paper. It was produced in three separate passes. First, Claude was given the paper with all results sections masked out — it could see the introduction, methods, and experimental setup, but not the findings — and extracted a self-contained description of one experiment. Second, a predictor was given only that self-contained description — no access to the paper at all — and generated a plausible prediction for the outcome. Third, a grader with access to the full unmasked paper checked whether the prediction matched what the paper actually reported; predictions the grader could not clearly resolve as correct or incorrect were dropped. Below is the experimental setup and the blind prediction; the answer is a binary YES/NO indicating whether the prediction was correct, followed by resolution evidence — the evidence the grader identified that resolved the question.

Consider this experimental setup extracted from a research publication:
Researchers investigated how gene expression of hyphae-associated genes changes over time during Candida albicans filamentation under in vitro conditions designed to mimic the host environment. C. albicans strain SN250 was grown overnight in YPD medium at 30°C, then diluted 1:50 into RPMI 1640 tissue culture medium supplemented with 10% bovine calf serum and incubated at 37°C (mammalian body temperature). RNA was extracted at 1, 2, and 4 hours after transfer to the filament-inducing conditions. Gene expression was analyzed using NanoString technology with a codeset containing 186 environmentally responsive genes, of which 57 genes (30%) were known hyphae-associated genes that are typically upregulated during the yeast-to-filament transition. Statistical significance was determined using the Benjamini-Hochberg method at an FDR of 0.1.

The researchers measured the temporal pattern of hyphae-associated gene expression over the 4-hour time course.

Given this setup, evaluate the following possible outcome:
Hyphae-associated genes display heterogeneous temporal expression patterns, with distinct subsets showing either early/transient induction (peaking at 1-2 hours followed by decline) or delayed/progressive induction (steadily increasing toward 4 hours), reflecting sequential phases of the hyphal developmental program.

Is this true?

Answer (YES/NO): NO